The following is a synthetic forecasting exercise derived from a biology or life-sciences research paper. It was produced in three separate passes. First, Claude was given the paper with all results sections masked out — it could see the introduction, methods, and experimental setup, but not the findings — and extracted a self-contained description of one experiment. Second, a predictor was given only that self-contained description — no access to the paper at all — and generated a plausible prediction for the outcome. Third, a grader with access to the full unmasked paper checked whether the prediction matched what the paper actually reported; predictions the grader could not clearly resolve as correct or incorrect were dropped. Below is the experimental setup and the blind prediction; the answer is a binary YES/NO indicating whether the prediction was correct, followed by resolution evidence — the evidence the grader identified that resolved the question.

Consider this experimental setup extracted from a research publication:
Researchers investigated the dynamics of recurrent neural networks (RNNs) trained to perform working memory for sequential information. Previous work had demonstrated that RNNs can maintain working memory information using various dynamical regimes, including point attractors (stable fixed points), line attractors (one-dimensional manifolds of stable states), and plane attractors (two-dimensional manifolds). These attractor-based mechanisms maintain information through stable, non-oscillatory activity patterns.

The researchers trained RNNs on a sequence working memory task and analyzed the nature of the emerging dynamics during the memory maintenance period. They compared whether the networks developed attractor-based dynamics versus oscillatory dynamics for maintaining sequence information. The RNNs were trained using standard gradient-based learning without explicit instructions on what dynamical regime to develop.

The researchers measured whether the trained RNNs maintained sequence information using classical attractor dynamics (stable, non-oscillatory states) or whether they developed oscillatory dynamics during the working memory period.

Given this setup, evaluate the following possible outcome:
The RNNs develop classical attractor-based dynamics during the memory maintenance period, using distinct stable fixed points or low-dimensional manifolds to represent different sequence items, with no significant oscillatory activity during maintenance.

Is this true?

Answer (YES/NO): NO